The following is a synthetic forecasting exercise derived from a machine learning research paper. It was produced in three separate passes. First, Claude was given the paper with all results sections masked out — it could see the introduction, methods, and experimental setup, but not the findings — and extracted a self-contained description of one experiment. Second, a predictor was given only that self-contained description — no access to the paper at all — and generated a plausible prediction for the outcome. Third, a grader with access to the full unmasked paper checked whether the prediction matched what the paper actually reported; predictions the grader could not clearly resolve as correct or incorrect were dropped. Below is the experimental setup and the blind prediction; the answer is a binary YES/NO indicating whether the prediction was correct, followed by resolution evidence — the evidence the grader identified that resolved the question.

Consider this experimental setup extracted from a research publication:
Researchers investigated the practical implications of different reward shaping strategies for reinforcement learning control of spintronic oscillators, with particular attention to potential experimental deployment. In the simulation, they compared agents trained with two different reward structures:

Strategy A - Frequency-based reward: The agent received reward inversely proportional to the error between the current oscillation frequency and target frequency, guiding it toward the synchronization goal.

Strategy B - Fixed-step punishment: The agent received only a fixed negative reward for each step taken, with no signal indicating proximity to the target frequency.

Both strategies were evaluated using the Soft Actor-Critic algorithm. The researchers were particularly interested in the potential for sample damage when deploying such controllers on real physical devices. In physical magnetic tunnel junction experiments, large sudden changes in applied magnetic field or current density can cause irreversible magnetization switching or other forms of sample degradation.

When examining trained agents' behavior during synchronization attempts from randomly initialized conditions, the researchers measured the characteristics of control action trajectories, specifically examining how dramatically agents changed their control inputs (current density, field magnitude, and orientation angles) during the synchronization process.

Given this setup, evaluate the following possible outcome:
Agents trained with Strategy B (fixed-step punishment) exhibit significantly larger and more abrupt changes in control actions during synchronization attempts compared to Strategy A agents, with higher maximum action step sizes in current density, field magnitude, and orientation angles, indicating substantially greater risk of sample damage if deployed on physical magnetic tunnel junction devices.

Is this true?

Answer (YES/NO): YES